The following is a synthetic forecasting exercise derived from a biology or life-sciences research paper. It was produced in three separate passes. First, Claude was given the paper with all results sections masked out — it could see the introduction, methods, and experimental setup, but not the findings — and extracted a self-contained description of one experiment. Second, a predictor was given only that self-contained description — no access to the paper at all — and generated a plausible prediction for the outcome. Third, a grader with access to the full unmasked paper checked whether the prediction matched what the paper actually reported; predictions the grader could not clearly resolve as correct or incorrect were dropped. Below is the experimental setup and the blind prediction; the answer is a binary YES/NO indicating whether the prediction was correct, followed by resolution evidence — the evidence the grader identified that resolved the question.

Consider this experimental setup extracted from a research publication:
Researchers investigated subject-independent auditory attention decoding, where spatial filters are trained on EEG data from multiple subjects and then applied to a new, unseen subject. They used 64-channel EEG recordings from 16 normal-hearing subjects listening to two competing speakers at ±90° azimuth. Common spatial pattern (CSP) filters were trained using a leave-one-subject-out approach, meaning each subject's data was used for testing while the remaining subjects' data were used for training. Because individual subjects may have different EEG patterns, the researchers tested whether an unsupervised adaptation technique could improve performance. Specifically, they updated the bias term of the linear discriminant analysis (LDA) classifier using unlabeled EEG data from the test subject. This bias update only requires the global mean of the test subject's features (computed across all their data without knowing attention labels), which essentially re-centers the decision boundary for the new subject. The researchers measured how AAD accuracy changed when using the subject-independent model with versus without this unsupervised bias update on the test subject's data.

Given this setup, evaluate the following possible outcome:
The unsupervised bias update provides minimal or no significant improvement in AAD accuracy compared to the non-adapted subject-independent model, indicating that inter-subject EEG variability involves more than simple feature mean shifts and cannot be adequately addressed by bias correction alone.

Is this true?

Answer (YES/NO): NO